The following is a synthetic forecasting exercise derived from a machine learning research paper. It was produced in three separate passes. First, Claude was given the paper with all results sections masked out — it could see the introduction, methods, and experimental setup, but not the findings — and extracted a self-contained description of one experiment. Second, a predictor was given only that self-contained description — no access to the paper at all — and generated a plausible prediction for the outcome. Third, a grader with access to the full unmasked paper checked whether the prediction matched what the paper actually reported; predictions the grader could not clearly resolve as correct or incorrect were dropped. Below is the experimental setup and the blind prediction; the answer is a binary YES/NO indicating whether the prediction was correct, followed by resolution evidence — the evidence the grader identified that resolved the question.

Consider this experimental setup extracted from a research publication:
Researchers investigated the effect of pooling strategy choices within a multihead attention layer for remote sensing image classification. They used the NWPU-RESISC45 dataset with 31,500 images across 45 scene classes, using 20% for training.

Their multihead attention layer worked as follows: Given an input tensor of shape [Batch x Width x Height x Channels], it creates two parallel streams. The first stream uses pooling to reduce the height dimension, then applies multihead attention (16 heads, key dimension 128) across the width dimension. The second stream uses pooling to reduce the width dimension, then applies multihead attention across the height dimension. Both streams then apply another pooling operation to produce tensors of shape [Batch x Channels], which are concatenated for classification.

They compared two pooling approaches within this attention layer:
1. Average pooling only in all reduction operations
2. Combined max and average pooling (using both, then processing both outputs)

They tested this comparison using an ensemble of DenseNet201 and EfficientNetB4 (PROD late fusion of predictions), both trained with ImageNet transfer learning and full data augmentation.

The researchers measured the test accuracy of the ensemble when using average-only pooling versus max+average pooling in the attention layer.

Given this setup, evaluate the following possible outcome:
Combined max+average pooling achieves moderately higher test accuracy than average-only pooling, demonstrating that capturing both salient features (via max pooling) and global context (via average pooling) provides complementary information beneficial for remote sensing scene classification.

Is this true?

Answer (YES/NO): YES